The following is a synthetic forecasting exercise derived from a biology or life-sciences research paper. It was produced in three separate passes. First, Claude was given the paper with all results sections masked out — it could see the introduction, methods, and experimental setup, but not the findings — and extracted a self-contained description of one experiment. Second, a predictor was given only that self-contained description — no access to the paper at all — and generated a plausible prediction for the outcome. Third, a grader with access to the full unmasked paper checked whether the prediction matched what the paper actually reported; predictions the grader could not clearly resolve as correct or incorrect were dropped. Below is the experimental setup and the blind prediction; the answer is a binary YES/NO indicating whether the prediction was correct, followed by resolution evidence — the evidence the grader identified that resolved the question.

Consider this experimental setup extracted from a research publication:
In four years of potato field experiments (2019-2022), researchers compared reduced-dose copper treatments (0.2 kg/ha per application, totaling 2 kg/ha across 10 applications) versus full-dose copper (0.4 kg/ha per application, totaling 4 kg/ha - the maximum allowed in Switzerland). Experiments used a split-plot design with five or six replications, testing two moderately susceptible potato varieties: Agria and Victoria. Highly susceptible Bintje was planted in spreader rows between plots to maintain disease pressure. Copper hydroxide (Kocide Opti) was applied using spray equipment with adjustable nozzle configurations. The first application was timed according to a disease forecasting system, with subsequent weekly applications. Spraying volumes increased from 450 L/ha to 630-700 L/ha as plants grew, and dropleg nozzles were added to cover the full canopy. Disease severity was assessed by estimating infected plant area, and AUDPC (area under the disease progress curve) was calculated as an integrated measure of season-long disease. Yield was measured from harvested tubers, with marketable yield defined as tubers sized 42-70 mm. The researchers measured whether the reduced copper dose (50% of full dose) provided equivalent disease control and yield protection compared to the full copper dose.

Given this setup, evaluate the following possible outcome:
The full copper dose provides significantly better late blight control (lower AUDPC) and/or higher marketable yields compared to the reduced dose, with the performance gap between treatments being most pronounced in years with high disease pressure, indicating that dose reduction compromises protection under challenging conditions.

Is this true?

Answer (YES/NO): NO